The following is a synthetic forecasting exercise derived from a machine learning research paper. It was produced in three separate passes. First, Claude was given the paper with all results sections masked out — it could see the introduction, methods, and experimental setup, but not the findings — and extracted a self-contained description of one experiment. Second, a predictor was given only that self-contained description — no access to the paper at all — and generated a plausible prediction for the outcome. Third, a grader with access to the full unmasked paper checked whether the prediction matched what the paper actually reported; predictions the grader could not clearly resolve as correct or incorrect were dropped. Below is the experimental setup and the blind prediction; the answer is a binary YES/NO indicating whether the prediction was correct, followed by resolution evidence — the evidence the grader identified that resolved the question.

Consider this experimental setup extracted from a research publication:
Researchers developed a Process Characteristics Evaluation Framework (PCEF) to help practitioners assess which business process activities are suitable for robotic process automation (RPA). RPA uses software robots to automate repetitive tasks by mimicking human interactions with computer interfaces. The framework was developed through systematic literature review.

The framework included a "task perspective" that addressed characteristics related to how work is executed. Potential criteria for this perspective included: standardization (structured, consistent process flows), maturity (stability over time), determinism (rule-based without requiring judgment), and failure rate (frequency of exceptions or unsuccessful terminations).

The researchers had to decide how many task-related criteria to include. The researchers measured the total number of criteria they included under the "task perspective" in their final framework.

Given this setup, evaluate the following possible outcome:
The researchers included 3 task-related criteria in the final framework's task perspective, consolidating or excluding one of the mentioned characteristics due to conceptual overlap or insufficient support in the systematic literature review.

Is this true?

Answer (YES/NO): NO